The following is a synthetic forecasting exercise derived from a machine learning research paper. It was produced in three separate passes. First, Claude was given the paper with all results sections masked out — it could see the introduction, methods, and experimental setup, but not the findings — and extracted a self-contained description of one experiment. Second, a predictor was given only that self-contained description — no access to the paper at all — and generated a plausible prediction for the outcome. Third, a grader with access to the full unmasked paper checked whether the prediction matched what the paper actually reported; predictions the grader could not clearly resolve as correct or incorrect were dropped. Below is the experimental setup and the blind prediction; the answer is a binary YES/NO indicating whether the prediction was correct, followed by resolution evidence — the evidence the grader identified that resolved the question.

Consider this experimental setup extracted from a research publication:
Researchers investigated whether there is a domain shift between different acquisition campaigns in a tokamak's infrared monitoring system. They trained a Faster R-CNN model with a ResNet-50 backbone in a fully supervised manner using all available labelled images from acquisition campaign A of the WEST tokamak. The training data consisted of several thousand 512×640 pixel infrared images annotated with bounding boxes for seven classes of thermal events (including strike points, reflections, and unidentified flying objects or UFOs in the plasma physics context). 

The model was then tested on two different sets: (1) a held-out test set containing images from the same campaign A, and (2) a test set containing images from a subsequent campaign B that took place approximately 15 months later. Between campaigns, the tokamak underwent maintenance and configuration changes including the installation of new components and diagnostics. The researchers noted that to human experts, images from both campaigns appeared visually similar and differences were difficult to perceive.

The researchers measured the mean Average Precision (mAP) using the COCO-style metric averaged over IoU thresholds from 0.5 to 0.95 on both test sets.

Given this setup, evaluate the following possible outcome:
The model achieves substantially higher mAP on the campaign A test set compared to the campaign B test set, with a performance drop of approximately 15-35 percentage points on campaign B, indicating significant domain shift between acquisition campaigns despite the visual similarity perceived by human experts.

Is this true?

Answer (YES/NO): NO